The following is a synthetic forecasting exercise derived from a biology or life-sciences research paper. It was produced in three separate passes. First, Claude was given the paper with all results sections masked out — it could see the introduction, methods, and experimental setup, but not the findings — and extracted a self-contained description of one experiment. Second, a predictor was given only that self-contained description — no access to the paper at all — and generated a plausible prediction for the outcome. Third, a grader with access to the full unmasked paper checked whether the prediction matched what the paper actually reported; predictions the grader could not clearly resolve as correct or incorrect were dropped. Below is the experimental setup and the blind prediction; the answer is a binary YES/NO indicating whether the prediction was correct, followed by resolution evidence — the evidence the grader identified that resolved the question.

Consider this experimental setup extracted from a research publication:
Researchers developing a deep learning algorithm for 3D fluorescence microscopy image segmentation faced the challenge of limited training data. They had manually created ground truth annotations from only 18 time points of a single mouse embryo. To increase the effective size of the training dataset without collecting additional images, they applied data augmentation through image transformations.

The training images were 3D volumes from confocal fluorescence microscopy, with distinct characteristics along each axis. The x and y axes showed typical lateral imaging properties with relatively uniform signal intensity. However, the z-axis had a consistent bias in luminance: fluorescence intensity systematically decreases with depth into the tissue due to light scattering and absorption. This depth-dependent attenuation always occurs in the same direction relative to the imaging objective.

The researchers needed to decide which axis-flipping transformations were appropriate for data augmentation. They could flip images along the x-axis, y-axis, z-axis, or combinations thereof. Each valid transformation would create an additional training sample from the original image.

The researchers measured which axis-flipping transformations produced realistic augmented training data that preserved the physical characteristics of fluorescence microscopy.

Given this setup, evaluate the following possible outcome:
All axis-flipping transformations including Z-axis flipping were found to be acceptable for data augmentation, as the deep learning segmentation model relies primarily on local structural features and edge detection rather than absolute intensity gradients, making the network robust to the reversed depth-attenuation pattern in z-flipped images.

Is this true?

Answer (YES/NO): NO